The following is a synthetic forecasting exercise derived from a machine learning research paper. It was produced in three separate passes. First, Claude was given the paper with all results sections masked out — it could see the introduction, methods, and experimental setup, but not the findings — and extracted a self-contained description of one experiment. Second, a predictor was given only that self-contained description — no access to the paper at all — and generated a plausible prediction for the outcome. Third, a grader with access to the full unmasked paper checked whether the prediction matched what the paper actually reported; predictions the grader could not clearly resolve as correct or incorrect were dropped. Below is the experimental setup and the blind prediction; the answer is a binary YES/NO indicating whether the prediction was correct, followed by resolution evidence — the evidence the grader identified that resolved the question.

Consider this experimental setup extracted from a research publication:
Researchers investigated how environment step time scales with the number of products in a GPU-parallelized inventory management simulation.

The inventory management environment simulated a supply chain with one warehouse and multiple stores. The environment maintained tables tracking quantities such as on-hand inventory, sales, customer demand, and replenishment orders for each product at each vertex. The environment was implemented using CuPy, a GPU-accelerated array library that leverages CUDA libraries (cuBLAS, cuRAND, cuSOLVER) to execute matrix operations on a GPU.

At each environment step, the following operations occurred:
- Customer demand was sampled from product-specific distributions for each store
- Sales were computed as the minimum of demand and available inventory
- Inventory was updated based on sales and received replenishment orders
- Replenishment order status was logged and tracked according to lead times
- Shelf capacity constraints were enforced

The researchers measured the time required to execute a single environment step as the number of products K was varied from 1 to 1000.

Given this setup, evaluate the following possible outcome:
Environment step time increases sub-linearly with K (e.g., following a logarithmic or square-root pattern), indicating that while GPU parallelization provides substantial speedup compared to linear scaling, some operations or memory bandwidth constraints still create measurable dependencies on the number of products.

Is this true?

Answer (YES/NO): NO